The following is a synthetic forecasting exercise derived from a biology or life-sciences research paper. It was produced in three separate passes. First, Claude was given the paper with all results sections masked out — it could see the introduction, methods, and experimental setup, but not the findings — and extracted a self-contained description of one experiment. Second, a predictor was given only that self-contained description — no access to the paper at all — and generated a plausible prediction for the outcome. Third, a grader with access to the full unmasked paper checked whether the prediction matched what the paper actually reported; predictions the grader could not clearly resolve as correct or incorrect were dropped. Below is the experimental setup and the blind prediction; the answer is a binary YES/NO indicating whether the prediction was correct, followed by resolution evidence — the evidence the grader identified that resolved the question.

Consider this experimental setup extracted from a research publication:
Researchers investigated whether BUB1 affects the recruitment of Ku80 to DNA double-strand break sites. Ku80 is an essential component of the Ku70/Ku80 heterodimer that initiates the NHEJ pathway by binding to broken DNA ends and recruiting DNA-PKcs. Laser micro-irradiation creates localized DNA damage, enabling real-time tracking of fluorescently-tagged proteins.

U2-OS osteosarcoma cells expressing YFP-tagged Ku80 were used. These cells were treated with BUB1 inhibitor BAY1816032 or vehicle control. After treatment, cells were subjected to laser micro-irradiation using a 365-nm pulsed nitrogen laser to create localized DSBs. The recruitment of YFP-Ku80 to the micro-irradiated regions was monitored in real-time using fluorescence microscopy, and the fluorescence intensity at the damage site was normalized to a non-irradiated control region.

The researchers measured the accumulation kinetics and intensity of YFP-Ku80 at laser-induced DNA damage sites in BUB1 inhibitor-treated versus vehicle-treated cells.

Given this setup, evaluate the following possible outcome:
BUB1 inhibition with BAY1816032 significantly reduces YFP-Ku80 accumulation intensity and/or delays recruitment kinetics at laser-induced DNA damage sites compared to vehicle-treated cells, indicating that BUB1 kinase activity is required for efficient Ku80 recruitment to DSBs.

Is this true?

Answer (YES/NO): NO